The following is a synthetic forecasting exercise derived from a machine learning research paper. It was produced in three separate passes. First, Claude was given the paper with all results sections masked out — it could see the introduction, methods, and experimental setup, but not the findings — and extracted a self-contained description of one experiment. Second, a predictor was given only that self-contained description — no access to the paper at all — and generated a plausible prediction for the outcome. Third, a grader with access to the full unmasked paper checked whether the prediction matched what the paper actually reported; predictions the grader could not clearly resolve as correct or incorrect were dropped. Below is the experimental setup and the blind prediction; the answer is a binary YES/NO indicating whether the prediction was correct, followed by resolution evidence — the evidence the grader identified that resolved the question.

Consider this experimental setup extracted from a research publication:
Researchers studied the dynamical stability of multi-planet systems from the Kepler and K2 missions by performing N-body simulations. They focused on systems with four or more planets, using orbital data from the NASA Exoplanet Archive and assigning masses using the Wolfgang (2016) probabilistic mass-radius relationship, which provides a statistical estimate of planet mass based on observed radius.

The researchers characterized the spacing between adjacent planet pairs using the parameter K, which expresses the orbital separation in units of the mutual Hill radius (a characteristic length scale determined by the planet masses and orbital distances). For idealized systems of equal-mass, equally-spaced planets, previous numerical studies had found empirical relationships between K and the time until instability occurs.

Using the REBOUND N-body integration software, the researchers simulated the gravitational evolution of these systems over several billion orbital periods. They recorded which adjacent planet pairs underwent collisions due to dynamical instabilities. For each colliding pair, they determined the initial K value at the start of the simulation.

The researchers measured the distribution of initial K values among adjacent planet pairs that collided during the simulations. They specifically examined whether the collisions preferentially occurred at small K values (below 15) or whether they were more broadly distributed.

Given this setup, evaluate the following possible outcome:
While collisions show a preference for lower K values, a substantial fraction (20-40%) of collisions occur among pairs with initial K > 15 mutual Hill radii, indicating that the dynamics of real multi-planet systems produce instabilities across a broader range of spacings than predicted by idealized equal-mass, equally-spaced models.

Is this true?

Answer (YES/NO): NO